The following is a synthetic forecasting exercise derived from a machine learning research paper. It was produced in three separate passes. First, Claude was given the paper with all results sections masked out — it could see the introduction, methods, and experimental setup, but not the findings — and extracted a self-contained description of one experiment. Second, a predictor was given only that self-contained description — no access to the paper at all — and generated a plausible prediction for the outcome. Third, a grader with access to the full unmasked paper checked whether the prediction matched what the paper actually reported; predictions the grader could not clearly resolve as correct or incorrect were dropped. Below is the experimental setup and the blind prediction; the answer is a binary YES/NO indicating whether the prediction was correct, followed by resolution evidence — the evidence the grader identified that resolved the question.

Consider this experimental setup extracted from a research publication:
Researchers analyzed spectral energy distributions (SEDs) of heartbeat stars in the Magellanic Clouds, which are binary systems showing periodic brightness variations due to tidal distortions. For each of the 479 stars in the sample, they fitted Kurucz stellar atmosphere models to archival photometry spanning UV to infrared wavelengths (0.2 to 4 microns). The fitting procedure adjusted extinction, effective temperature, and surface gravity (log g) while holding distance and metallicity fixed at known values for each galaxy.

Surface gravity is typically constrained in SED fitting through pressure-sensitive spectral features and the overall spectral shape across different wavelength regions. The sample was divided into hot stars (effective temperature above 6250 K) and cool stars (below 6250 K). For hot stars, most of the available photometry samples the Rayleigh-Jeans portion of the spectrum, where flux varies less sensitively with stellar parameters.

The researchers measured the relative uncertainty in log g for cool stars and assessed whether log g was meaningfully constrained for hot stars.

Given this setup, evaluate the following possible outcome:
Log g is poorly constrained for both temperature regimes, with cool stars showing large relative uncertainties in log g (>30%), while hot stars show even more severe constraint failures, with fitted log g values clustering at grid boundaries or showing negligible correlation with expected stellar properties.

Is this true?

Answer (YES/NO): YES